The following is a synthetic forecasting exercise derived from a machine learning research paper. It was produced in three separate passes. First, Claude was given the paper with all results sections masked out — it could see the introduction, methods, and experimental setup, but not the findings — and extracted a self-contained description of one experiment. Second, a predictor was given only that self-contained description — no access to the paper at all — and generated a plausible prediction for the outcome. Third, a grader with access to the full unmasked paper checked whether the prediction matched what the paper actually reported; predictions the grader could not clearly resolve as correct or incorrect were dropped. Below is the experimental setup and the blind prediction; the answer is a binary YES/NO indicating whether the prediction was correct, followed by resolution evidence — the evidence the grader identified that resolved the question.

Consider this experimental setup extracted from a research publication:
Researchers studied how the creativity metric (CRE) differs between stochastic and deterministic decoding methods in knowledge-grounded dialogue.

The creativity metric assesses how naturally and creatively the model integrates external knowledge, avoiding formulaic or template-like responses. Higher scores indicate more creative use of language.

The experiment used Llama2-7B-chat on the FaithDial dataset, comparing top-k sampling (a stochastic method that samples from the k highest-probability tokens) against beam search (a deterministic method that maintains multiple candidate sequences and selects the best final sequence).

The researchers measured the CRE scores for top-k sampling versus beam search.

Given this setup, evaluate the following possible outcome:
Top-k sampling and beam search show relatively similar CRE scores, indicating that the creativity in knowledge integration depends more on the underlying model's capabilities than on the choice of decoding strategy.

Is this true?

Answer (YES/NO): NO